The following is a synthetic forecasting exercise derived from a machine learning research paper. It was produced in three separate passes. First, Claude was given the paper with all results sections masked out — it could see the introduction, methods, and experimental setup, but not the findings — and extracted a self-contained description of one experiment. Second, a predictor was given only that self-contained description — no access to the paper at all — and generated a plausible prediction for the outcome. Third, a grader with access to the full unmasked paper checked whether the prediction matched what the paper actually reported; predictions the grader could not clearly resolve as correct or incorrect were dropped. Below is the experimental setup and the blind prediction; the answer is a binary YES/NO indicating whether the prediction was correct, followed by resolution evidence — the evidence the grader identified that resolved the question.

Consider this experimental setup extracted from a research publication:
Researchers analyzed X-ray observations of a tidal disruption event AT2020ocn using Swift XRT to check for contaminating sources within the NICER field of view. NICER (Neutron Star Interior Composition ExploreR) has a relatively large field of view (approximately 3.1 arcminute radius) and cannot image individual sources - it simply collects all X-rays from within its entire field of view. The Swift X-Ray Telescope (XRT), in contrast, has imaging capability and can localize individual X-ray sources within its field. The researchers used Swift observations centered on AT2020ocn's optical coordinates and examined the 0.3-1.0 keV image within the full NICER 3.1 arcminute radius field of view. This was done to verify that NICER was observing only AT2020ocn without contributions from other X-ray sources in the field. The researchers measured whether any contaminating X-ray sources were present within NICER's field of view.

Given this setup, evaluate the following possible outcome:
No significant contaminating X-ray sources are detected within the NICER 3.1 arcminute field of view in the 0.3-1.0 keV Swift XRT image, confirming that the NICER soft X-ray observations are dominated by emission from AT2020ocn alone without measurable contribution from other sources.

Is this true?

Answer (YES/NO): YES